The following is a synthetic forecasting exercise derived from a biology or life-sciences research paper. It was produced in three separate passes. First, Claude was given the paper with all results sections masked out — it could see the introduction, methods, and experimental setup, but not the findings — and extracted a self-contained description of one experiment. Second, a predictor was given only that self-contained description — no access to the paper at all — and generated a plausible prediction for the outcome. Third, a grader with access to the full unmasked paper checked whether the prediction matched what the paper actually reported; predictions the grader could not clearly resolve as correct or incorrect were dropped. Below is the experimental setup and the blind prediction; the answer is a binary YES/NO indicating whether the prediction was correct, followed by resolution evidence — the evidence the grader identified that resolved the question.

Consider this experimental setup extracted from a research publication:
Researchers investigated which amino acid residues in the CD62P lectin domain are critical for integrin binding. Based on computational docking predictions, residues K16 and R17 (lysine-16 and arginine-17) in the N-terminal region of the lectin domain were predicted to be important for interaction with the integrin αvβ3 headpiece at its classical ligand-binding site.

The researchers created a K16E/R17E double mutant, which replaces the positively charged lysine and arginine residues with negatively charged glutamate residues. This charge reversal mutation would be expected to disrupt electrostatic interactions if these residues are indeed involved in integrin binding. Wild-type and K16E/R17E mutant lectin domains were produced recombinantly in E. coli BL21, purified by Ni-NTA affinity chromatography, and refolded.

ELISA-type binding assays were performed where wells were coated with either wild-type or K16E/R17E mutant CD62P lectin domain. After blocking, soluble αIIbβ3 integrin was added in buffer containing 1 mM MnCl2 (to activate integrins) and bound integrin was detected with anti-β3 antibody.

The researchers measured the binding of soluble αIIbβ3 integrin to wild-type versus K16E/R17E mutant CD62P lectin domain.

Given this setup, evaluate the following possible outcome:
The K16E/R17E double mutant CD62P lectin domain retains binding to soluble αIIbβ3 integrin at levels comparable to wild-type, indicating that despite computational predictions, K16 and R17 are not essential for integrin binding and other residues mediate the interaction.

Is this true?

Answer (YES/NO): NO